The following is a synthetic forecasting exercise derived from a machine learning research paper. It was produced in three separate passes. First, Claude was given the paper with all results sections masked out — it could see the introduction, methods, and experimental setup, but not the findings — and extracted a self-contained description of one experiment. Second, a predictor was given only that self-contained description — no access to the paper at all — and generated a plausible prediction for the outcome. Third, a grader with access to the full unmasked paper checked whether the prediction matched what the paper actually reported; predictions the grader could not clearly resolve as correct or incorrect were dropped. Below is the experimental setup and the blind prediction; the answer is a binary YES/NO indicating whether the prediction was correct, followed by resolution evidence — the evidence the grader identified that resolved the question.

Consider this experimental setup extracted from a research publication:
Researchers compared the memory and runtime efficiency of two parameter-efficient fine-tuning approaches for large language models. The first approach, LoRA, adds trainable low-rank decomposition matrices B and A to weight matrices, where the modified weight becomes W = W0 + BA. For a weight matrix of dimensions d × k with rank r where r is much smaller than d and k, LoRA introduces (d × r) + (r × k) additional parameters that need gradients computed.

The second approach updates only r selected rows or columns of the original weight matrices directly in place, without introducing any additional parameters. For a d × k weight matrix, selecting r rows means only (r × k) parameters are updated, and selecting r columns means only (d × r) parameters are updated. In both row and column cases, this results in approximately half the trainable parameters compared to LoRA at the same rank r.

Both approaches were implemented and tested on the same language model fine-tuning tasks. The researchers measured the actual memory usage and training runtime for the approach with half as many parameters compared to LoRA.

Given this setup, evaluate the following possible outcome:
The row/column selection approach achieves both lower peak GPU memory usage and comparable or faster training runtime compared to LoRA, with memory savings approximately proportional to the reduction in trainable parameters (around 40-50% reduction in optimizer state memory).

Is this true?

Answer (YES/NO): NO